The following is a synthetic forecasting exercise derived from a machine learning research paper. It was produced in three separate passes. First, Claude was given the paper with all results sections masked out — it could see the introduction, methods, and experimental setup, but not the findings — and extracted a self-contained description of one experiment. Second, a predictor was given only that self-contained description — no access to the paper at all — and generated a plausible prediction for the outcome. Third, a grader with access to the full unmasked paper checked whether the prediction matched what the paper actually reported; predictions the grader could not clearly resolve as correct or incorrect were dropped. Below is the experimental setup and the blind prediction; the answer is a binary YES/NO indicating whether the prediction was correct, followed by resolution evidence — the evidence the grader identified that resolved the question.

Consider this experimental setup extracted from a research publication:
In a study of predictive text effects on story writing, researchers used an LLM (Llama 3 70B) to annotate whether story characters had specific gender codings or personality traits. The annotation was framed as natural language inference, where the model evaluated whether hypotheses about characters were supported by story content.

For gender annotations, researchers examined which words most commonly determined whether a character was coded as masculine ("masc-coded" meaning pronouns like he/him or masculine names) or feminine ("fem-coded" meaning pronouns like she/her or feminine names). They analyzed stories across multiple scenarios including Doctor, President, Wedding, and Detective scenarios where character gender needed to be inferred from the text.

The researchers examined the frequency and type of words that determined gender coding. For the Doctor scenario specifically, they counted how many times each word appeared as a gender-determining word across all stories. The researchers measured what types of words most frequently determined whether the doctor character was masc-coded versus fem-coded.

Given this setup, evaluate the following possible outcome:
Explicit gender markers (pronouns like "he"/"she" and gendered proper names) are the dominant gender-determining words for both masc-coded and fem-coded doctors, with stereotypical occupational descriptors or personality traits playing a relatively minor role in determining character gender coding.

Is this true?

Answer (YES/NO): YES